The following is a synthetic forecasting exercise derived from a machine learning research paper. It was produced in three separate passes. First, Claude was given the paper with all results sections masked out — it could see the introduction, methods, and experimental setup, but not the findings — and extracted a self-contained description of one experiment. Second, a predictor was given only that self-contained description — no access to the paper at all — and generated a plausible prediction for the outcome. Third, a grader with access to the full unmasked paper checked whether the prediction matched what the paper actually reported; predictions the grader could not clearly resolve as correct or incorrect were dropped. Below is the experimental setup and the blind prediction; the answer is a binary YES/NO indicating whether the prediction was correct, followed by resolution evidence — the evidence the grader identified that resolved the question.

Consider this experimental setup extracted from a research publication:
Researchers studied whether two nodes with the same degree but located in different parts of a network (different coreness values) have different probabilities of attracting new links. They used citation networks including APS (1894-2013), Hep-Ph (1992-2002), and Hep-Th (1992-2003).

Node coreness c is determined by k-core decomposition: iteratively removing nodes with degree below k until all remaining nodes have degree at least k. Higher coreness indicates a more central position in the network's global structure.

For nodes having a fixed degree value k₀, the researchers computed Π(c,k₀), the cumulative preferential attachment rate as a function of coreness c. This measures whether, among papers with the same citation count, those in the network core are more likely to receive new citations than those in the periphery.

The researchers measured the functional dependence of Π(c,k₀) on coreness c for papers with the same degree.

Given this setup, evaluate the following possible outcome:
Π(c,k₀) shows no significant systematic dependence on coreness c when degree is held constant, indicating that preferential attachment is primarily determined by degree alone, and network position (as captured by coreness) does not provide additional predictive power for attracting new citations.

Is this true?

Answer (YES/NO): NO